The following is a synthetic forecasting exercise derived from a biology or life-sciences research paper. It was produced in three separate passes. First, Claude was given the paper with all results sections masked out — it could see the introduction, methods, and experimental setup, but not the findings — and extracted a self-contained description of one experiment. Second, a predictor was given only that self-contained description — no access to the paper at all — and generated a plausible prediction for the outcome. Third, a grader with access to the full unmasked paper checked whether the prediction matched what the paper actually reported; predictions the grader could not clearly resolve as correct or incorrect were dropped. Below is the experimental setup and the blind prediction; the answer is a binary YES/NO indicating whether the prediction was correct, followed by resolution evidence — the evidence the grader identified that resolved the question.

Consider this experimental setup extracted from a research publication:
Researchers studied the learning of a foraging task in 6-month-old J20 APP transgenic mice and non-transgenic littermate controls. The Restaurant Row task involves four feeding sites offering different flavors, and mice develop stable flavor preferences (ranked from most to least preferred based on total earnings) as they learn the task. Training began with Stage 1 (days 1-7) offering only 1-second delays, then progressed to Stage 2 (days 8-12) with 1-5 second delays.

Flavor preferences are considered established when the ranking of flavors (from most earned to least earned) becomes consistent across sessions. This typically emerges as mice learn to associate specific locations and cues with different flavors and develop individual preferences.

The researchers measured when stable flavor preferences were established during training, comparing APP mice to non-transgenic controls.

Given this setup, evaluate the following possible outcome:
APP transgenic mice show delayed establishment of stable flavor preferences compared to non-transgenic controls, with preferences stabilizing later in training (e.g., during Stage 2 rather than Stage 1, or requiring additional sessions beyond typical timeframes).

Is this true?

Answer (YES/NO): NO